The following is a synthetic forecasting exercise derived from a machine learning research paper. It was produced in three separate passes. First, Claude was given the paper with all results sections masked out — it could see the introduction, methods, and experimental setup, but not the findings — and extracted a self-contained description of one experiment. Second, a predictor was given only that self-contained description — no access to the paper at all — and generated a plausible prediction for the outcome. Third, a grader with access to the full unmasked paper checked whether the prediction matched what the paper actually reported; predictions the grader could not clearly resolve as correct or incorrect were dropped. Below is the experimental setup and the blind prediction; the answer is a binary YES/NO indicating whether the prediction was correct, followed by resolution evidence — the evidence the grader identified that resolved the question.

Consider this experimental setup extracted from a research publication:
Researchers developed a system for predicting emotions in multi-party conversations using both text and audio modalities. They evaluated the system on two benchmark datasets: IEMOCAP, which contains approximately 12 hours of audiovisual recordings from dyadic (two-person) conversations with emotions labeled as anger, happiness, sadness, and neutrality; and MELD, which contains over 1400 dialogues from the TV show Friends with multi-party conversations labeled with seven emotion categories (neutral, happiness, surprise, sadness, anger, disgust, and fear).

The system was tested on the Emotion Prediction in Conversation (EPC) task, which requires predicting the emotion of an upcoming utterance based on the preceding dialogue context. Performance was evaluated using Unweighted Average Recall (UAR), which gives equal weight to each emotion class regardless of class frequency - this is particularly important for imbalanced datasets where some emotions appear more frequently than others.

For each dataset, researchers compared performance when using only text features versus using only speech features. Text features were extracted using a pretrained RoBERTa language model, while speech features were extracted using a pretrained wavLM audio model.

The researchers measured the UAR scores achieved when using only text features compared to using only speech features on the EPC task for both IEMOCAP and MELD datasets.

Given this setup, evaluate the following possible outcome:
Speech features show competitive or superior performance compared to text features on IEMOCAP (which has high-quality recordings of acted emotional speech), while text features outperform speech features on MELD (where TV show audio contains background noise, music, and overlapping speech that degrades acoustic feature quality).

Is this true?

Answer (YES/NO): NO